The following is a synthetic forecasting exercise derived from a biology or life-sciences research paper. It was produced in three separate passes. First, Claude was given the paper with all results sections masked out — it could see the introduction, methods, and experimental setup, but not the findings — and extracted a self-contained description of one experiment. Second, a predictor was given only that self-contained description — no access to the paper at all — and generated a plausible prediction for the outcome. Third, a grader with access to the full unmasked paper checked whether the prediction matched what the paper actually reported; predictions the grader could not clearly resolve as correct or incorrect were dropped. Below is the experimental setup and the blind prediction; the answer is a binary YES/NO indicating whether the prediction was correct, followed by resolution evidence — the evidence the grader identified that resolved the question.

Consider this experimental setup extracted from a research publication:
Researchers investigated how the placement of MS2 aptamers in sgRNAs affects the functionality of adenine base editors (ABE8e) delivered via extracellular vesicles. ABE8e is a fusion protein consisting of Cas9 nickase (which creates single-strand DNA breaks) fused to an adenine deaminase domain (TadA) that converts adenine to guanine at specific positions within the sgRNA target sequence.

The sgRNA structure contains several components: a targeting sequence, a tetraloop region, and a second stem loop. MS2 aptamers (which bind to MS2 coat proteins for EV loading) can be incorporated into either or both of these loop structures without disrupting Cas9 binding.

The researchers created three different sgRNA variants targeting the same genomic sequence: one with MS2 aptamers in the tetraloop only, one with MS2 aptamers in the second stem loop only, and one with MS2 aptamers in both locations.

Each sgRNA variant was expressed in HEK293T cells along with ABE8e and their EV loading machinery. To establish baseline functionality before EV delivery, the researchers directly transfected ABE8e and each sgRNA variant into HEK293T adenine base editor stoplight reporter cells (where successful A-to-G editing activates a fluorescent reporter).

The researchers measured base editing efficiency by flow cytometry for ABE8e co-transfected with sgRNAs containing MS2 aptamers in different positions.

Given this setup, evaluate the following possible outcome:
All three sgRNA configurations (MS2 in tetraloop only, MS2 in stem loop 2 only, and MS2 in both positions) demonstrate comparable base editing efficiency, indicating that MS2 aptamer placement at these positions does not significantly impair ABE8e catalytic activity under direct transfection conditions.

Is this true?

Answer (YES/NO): YES